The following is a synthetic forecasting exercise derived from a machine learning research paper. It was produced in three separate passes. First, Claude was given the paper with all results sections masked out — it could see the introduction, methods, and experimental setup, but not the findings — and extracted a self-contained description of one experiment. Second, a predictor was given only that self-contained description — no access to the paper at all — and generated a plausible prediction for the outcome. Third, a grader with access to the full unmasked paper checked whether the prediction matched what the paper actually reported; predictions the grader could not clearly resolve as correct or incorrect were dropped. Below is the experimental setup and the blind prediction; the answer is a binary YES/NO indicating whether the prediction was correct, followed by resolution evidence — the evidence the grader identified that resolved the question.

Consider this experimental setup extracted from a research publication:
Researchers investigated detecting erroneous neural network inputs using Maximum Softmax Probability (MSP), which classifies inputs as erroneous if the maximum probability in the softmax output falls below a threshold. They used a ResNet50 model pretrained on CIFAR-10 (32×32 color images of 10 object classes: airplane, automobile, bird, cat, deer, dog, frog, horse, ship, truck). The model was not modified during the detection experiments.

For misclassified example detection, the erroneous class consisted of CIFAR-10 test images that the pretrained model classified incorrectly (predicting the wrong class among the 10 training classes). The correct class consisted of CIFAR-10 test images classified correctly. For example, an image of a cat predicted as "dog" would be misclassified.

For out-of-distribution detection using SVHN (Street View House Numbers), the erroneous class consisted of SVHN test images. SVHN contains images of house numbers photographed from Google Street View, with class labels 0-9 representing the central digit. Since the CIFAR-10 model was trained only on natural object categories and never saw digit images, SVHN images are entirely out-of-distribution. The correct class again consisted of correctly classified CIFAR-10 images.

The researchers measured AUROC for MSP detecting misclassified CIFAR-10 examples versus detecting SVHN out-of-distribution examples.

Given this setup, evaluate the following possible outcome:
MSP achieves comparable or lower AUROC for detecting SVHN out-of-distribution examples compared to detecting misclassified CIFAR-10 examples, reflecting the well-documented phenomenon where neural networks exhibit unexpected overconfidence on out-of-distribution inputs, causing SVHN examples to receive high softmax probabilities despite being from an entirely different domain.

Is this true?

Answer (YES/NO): NO